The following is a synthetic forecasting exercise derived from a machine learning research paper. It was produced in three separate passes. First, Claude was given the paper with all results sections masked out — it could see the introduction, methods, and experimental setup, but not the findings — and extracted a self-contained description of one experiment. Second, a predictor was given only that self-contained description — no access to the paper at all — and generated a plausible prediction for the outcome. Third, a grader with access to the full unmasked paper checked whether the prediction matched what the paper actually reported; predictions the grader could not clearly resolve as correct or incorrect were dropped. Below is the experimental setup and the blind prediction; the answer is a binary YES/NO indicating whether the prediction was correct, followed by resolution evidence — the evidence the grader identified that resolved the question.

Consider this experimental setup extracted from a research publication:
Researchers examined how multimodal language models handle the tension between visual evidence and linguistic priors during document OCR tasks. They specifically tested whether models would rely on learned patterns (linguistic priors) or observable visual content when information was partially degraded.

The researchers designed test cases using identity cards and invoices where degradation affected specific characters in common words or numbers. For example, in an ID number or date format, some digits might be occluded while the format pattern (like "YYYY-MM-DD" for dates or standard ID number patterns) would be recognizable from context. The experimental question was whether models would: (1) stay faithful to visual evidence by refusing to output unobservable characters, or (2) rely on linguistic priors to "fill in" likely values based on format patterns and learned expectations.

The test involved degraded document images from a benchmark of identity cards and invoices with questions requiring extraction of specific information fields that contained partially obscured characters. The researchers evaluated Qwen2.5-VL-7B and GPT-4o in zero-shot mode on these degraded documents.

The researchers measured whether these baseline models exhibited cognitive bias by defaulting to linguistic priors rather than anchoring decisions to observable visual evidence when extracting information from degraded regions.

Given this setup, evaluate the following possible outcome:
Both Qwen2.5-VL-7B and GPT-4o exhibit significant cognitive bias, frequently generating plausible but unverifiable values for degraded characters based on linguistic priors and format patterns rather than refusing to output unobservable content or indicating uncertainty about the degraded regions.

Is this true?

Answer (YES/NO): YES